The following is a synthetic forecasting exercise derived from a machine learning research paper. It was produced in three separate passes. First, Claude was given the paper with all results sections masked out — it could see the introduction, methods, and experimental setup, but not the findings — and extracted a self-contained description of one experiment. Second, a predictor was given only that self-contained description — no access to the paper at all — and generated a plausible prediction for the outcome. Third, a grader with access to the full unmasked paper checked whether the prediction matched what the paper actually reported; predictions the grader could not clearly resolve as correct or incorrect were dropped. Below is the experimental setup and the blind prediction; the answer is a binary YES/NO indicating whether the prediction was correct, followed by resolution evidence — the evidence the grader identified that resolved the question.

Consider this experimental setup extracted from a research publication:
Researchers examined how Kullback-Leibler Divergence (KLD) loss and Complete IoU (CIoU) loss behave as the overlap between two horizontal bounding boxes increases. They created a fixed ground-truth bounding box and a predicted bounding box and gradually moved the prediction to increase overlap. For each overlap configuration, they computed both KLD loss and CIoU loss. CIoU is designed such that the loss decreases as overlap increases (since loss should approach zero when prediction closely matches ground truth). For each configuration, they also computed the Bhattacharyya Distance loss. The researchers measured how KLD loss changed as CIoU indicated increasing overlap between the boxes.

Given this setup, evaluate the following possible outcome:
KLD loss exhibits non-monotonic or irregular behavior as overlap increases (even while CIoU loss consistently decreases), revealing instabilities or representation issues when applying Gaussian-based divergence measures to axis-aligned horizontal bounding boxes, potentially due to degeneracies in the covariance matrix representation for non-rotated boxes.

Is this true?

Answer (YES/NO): NO